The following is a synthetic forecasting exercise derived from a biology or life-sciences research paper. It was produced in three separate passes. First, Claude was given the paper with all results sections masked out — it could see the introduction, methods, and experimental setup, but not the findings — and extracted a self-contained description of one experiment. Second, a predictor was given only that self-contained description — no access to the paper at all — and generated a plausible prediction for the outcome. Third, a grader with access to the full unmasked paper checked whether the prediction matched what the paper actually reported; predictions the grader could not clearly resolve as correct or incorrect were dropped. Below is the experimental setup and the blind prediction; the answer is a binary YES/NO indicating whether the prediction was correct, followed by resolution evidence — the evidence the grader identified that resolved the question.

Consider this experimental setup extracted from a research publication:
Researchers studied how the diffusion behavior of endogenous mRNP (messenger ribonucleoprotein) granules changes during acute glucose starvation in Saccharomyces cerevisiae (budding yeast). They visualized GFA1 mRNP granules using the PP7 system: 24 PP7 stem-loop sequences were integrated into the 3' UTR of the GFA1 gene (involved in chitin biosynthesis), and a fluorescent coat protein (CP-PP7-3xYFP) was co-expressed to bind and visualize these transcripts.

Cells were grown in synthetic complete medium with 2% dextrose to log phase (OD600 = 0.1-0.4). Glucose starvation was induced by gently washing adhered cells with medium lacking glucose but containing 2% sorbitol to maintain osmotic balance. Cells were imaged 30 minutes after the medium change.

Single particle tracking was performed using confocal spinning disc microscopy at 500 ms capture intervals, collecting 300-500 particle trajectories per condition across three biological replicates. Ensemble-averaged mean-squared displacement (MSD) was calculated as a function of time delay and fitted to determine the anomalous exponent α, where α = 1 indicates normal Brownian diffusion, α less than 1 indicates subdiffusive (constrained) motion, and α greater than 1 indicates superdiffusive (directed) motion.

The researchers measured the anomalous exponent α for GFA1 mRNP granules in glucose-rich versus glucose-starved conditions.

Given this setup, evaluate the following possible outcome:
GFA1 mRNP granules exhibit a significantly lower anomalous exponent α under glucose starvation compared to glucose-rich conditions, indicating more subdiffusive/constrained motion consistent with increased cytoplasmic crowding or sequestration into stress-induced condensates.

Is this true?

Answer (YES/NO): YES